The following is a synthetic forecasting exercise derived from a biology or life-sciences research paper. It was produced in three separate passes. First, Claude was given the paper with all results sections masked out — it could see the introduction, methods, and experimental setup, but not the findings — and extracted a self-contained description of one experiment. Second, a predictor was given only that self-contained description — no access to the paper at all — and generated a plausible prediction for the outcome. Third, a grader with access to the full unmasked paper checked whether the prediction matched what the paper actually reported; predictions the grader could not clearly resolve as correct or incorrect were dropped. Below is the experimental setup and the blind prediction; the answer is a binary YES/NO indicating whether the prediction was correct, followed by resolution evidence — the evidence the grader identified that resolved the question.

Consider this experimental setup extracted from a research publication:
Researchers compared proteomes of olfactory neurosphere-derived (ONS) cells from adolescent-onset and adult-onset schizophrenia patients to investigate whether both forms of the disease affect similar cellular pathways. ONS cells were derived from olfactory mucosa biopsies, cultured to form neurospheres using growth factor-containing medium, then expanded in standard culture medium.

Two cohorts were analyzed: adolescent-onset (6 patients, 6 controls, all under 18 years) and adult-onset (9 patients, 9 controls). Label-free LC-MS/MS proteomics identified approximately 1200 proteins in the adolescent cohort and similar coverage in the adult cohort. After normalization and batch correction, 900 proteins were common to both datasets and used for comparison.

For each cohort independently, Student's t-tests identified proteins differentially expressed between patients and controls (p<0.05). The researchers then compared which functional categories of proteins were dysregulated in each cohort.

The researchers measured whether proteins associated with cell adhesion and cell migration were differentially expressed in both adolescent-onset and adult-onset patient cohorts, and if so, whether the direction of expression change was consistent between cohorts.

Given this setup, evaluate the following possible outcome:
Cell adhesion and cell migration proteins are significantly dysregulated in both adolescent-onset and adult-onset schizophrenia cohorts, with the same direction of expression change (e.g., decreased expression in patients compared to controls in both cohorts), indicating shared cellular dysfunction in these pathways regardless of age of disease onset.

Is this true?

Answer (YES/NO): YES